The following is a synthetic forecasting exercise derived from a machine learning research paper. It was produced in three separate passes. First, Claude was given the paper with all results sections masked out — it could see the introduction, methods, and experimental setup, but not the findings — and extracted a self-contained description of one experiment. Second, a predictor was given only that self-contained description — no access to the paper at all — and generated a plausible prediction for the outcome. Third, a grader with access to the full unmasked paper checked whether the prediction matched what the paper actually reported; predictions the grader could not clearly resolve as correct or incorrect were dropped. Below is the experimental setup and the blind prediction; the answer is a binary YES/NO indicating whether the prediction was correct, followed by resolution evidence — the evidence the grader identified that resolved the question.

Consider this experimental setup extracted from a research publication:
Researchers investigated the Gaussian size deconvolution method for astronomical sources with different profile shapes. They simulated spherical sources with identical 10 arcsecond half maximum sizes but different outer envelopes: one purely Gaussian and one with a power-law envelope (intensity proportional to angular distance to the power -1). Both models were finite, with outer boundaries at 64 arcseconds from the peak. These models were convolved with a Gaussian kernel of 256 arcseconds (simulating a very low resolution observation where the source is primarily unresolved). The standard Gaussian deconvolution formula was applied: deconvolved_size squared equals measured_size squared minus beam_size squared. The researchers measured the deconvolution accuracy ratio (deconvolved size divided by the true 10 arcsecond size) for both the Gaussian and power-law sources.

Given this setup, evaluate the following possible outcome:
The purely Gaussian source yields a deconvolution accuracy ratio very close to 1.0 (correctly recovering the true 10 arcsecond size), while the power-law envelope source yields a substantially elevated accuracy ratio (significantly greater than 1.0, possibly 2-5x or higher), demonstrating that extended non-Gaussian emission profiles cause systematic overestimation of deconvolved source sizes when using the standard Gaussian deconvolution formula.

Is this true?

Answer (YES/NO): YES